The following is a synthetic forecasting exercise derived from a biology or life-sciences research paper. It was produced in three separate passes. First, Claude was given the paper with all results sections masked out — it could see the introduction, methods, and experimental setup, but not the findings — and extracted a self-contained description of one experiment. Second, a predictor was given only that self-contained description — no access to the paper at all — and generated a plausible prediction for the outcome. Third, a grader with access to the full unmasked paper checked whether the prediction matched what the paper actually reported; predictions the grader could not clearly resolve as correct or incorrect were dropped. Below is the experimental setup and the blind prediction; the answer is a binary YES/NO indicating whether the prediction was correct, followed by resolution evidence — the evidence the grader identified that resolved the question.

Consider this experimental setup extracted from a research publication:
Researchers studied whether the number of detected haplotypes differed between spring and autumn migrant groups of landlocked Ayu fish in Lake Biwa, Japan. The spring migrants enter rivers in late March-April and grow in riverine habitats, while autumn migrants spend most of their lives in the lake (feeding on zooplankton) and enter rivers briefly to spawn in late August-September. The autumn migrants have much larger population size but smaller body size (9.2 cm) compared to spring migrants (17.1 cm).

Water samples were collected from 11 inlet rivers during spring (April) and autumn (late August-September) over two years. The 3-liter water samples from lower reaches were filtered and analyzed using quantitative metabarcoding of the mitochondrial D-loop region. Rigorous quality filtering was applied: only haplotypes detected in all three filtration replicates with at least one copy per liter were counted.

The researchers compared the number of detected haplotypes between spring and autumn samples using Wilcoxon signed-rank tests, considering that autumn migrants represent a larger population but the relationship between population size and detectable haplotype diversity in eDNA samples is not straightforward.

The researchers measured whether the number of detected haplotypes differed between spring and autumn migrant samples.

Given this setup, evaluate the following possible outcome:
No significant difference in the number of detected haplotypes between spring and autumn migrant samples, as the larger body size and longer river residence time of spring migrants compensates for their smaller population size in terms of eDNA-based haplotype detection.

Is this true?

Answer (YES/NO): NO